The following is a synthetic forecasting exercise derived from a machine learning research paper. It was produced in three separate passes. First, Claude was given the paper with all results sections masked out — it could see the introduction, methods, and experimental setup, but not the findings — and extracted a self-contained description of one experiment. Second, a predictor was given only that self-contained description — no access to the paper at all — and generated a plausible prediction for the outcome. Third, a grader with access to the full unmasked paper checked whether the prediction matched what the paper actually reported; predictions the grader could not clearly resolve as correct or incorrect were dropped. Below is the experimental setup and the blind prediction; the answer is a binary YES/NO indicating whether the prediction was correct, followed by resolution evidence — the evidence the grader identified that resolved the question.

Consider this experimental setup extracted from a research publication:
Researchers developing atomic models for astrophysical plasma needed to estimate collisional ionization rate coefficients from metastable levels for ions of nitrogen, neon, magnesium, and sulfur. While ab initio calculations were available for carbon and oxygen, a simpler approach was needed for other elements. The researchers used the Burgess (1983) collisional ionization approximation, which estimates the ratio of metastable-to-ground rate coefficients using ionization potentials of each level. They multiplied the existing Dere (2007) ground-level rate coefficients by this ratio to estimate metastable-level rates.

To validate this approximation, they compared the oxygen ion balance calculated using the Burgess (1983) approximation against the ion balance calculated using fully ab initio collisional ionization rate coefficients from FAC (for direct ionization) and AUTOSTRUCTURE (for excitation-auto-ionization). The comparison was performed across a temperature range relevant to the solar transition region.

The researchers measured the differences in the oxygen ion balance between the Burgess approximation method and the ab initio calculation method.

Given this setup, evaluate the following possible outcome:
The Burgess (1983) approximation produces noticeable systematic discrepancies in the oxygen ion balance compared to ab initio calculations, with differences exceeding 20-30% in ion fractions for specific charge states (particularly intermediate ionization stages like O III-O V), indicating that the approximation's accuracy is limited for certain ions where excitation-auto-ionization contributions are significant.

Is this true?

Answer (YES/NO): NO